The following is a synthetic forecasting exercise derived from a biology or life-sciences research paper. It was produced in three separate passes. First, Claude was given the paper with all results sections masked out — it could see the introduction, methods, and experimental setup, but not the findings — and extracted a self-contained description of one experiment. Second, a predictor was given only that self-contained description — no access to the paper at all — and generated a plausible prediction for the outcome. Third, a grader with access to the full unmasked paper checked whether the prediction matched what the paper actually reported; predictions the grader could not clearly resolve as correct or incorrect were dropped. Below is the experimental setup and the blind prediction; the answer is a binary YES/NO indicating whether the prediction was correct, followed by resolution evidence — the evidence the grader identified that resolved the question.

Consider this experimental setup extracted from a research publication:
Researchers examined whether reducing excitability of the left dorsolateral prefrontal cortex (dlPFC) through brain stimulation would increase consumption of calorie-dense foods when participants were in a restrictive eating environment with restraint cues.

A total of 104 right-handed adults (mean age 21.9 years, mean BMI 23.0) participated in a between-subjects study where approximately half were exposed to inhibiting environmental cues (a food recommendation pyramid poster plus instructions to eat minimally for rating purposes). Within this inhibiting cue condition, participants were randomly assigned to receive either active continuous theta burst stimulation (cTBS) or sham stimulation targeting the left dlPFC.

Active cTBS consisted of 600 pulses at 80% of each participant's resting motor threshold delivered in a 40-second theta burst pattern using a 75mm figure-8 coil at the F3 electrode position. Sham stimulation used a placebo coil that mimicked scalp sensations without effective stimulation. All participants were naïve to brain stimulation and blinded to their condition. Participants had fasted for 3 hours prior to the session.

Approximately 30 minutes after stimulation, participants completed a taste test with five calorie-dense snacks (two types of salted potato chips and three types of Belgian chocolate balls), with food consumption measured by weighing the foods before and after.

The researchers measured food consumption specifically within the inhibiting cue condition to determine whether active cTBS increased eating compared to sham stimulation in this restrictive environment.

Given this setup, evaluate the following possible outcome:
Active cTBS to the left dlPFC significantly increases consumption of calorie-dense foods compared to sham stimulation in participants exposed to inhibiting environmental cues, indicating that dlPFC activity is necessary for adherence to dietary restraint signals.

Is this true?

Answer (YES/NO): NO